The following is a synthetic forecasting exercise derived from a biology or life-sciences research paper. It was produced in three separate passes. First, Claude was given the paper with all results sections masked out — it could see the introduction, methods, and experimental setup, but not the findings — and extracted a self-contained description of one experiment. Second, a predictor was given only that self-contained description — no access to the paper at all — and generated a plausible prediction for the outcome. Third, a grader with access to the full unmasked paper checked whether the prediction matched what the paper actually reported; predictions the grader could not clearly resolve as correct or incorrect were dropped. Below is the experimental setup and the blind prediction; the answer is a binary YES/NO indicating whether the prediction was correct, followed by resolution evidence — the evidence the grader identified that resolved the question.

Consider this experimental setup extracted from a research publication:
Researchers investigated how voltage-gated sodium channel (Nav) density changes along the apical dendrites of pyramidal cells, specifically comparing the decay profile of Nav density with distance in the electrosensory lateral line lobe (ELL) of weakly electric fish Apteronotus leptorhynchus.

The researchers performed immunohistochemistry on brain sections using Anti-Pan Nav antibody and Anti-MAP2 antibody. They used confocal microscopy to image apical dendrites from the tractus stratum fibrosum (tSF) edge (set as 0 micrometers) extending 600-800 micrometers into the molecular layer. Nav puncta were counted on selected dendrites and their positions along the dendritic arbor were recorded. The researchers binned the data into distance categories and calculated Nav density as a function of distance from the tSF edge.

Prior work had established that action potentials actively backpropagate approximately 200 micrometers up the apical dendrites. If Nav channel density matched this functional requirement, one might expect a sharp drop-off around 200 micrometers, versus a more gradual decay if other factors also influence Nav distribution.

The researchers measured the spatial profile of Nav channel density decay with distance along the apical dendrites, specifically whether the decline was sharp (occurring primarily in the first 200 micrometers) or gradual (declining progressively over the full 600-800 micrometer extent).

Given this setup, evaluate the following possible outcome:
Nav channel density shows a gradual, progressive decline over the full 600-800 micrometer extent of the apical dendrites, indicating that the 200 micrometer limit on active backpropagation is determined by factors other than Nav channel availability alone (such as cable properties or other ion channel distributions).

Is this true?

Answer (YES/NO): NO